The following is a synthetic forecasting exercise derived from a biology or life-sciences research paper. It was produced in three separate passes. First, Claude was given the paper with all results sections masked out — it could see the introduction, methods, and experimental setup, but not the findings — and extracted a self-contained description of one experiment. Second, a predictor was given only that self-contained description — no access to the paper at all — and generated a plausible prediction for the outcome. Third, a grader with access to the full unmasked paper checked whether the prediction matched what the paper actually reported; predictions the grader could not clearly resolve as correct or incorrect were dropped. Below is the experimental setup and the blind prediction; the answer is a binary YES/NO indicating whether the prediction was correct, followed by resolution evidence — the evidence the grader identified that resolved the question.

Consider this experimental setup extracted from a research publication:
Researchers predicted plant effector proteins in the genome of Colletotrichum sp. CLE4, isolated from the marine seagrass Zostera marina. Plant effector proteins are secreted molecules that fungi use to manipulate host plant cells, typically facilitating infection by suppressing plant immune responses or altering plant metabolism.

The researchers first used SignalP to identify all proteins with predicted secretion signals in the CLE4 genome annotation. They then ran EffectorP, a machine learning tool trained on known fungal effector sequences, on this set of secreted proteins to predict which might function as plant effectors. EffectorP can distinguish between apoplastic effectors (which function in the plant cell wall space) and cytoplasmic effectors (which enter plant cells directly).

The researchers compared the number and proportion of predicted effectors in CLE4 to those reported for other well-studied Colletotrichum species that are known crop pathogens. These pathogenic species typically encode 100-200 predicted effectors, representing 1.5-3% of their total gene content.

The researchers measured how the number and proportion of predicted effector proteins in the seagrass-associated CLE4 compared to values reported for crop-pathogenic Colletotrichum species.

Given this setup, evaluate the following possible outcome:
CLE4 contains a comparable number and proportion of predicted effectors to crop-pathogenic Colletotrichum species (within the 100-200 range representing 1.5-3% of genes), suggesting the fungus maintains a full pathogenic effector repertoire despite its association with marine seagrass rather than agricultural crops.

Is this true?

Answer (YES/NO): NO